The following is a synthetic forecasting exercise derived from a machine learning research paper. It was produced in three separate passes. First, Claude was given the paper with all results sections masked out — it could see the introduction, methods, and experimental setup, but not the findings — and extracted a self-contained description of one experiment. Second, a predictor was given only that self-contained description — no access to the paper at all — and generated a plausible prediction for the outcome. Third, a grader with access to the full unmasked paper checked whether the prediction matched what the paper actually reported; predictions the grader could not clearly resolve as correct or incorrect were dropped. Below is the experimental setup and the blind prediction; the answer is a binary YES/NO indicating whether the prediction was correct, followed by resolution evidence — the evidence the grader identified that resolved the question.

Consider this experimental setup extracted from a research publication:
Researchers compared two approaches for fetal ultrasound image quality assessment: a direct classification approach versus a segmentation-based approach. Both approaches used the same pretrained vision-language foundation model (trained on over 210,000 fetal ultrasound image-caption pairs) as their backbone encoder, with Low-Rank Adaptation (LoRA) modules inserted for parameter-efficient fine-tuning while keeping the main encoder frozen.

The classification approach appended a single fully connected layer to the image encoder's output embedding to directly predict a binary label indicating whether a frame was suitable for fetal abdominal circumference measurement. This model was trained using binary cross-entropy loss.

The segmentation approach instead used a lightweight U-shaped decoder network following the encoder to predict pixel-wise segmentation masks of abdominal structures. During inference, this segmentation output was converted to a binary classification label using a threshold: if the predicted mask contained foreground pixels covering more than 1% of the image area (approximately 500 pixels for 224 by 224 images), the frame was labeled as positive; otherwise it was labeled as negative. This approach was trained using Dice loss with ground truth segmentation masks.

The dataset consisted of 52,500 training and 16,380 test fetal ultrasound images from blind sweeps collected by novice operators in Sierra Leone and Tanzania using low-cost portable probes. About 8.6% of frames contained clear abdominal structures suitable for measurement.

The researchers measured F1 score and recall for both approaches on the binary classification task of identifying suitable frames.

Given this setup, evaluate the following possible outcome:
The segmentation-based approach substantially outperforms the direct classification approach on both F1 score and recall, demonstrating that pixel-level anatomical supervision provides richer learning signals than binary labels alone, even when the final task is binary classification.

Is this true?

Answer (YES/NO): NO